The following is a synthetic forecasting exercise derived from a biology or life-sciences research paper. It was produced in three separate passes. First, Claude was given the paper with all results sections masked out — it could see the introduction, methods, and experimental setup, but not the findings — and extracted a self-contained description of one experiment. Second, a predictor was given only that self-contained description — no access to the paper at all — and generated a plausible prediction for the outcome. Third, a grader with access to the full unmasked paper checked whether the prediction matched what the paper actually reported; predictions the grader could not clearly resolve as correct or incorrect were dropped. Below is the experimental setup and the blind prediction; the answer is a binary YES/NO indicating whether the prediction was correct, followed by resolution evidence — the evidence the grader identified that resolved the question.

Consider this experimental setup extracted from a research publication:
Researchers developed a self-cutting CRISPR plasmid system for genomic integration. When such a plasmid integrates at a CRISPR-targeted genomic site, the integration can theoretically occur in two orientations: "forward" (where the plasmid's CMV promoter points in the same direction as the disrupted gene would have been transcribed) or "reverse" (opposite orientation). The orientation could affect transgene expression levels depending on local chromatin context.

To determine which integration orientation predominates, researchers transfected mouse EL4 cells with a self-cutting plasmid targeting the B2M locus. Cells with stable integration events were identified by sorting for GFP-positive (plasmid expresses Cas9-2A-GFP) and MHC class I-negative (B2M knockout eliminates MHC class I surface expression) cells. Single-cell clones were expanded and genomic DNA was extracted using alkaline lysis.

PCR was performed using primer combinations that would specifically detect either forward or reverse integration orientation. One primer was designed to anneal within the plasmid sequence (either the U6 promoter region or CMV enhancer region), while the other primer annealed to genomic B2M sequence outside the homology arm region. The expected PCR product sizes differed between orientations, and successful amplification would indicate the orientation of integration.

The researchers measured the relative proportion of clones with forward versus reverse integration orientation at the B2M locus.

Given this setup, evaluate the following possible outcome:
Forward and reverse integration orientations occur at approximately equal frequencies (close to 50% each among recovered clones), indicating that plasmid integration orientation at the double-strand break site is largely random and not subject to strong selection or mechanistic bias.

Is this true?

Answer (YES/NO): NO